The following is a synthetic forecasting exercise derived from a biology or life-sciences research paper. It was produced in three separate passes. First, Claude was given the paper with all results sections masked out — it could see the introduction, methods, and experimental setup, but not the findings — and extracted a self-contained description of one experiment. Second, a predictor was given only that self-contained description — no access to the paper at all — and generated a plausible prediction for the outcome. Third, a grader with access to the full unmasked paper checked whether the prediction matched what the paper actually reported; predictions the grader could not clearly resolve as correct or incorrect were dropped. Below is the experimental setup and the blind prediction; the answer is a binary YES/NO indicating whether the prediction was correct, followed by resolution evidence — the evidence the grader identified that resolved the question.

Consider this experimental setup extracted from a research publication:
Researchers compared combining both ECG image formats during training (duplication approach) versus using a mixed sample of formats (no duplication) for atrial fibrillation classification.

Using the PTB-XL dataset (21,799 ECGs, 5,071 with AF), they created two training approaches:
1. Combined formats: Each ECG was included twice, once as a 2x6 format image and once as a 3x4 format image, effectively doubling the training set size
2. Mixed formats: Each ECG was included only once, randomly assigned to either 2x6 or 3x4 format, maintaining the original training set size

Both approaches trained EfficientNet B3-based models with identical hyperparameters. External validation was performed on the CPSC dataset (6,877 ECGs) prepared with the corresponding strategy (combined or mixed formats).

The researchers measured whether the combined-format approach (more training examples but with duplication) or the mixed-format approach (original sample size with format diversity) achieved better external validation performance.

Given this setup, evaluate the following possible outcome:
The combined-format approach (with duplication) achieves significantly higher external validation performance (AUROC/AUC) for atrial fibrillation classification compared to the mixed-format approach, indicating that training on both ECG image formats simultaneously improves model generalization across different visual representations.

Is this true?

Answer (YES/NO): NO